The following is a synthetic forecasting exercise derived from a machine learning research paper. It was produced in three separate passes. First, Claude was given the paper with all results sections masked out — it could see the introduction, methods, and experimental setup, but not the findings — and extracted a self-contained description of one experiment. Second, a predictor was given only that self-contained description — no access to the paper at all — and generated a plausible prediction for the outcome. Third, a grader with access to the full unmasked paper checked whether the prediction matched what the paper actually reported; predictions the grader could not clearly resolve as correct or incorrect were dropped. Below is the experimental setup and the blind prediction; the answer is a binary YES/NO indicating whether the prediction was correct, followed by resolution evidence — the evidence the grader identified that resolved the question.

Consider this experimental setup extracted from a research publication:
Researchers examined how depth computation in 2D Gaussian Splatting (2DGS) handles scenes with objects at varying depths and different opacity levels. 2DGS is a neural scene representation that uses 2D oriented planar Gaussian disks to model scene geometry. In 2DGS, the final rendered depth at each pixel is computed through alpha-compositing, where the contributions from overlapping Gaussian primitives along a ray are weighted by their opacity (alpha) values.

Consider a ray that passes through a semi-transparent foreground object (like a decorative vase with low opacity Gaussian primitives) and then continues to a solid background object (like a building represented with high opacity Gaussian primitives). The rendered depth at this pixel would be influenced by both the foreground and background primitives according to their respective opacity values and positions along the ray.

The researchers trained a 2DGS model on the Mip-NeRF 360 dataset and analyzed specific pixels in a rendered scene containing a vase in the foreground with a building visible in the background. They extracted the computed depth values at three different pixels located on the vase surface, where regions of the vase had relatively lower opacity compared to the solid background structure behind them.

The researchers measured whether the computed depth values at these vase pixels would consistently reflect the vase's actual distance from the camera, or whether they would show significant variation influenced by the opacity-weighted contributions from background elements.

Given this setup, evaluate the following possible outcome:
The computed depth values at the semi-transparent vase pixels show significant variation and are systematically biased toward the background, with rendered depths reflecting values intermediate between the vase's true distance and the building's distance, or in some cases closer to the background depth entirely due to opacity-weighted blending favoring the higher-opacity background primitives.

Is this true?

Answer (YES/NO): YES